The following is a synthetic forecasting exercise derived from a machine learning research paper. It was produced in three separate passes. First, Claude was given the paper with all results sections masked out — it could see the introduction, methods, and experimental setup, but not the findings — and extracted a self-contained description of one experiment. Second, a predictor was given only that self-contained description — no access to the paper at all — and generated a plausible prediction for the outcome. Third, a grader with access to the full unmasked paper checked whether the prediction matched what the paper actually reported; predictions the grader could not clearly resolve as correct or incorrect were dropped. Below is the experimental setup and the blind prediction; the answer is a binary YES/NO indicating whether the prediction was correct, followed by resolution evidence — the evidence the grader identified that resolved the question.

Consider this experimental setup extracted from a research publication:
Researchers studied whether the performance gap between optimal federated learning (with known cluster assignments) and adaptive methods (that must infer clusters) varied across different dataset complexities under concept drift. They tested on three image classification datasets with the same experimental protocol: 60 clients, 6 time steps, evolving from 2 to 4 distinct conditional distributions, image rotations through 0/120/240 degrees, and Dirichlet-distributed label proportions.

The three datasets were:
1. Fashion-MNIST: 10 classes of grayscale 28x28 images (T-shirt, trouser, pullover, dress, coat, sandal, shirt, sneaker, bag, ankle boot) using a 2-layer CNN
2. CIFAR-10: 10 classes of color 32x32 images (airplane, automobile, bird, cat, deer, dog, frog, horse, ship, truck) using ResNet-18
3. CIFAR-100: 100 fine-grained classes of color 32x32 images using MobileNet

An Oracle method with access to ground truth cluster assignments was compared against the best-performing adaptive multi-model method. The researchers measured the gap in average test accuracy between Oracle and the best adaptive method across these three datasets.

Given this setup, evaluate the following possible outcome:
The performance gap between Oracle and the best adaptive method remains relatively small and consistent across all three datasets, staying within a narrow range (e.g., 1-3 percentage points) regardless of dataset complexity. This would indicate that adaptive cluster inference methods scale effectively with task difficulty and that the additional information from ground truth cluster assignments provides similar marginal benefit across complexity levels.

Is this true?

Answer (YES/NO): YES